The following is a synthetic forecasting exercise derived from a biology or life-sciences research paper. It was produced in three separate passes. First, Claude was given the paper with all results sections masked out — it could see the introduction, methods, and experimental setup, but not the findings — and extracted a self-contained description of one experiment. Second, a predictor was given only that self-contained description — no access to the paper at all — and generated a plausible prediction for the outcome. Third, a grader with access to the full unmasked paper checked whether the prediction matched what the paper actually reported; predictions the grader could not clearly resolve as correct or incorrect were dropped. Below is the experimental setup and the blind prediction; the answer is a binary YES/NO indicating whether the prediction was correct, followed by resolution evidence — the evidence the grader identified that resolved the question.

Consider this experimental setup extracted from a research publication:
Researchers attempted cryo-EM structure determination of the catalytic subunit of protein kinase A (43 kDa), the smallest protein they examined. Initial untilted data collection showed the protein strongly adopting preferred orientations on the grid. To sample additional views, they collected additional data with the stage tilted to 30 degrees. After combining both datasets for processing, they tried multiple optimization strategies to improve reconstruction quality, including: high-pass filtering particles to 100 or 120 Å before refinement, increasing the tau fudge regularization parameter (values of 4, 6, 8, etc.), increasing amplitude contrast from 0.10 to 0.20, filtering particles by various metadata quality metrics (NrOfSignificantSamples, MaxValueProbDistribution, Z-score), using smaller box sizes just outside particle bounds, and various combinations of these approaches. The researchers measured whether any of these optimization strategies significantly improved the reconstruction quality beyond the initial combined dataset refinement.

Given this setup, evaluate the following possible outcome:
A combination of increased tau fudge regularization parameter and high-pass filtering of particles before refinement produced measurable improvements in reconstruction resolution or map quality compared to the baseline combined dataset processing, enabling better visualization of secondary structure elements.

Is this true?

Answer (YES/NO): NO